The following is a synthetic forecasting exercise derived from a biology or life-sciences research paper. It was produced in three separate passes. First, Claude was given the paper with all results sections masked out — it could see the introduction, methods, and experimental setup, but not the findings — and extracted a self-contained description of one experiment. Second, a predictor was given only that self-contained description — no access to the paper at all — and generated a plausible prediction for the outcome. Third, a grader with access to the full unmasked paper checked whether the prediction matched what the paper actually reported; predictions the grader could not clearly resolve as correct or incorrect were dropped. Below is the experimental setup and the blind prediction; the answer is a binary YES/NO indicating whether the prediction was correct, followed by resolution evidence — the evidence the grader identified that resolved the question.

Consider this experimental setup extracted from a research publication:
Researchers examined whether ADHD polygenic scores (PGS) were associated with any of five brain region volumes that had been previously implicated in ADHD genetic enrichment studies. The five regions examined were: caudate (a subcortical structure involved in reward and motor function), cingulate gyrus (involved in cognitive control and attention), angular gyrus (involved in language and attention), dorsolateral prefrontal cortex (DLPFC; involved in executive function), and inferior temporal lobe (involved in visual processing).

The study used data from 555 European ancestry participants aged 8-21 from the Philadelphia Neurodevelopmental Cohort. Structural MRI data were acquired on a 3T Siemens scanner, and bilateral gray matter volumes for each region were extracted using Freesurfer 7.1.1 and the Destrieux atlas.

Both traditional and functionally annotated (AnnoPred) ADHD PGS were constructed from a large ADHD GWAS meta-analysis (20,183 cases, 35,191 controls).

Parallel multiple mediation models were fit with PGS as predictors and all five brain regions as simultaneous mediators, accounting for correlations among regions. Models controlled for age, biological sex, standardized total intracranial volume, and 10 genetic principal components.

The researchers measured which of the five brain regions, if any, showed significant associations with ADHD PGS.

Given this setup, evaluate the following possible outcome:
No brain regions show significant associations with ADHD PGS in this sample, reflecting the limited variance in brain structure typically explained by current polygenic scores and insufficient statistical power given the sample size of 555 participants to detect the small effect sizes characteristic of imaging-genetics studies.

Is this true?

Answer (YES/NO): NO